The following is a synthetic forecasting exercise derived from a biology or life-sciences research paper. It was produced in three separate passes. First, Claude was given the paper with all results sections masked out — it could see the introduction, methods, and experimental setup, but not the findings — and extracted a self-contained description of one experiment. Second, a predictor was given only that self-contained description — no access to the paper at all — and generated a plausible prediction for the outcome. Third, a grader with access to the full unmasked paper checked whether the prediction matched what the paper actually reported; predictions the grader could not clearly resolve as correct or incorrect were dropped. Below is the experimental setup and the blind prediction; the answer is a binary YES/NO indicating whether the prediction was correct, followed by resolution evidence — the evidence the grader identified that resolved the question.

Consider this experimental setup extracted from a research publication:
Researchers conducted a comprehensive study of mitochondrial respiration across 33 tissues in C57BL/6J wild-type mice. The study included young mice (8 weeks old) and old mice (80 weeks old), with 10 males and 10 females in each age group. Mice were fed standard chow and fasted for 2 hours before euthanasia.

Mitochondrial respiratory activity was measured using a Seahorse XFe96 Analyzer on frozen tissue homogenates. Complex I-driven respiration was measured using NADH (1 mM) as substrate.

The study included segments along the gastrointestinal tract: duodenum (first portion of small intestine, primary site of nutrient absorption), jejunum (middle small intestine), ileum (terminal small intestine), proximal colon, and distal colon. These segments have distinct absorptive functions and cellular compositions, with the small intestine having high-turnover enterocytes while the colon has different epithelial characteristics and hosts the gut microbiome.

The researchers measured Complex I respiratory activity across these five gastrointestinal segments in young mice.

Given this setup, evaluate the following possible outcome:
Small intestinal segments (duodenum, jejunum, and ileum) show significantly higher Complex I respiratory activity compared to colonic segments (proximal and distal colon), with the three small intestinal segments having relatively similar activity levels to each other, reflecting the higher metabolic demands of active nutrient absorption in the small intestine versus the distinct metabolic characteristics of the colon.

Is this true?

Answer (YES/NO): NO